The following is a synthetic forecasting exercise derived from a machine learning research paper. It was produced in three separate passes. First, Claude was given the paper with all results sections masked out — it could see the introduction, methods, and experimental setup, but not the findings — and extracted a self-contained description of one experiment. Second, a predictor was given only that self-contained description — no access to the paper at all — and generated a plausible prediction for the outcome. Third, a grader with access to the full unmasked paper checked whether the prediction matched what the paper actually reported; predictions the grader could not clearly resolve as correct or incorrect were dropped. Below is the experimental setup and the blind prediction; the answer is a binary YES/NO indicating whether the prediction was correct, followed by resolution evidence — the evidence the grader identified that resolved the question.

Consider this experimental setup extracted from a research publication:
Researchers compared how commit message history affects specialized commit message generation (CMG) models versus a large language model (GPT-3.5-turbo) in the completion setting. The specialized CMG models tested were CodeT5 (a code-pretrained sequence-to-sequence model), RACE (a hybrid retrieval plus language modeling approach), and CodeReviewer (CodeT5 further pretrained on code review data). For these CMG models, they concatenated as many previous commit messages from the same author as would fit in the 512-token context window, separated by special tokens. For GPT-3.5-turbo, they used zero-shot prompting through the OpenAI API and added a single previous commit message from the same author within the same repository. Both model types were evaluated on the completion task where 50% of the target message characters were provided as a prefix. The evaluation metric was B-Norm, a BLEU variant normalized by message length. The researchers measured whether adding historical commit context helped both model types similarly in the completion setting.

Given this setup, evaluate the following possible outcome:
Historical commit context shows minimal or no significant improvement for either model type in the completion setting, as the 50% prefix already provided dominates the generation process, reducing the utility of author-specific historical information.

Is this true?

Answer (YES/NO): NO